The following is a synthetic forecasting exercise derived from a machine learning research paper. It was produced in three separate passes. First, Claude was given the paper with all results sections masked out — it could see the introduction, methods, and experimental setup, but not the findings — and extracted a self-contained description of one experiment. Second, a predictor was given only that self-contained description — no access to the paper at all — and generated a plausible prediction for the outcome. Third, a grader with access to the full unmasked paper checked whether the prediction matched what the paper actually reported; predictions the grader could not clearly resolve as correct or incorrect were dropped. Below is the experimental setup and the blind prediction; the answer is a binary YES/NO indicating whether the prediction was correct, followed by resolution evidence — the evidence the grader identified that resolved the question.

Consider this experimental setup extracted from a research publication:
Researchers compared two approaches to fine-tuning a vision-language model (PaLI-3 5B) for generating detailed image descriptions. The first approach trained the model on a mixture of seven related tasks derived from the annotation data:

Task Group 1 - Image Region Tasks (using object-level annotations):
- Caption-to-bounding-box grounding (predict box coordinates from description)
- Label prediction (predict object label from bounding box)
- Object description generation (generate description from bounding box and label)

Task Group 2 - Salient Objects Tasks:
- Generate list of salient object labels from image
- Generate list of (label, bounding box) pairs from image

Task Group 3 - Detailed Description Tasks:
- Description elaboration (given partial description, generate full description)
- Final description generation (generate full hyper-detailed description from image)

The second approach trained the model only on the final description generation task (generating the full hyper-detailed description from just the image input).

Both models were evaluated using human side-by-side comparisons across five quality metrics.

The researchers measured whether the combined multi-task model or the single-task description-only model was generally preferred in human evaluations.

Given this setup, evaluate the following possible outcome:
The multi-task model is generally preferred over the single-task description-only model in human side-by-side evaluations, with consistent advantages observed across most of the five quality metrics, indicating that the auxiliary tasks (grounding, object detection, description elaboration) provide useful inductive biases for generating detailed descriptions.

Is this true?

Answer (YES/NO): NO